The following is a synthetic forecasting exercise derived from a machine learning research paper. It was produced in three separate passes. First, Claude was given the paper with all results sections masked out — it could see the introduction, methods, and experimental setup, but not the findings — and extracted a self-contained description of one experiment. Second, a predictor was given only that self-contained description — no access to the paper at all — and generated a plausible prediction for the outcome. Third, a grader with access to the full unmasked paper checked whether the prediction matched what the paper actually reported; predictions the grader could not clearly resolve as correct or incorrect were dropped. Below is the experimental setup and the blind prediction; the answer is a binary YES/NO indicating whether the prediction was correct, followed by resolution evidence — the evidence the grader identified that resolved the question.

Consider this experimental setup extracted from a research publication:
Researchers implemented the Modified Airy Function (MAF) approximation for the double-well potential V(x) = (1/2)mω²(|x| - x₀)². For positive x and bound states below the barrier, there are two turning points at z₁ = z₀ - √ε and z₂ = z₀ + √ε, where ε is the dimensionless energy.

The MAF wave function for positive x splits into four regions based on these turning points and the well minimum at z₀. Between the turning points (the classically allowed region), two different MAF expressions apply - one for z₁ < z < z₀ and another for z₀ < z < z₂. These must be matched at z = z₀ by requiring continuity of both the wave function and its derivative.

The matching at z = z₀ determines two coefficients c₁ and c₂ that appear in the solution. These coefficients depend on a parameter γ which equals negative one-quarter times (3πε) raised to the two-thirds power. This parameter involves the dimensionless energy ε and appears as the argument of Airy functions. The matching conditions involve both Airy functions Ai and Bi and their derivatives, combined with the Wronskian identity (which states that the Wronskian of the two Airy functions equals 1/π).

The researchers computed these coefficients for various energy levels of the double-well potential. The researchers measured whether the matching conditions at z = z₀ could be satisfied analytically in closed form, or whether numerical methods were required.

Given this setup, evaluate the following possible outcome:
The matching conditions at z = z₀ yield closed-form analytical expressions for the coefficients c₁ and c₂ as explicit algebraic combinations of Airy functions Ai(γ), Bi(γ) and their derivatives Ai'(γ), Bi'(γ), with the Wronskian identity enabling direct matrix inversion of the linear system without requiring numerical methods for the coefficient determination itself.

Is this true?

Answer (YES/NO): YES